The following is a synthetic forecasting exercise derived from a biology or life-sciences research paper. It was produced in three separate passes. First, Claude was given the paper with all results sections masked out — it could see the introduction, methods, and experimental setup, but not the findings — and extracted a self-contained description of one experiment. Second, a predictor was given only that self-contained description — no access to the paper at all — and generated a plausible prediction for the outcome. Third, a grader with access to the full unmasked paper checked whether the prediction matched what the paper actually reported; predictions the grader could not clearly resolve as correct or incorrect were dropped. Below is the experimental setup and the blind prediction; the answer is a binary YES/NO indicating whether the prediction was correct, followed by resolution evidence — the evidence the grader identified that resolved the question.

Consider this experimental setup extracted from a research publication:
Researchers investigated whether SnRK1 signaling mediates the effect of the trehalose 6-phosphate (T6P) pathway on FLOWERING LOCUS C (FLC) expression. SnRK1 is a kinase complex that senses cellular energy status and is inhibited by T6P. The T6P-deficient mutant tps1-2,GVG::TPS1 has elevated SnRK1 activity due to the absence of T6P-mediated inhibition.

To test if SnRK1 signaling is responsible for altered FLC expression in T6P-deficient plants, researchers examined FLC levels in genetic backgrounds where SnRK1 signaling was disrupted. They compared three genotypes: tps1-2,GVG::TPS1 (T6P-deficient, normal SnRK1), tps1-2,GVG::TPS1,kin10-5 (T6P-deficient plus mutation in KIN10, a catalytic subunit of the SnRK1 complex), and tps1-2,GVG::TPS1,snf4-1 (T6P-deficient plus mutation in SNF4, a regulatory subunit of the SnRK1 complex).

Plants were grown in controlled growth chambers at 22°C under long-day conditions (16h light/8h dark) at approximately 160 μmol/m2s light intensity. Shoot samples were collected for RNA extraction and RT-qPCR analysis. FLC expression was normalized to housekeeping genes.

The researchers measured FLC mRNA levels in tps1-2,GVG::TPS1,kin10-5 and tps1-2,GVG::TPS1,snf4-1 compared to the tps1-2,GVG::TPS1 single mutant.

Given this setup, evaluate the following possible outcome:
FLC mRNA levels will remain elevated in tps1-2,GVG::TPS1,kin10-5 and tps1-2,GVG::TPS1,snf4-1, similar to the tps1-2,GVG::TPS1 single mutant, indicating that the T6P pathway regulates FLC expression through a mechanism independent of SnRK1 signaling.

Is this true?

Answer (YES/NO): NO